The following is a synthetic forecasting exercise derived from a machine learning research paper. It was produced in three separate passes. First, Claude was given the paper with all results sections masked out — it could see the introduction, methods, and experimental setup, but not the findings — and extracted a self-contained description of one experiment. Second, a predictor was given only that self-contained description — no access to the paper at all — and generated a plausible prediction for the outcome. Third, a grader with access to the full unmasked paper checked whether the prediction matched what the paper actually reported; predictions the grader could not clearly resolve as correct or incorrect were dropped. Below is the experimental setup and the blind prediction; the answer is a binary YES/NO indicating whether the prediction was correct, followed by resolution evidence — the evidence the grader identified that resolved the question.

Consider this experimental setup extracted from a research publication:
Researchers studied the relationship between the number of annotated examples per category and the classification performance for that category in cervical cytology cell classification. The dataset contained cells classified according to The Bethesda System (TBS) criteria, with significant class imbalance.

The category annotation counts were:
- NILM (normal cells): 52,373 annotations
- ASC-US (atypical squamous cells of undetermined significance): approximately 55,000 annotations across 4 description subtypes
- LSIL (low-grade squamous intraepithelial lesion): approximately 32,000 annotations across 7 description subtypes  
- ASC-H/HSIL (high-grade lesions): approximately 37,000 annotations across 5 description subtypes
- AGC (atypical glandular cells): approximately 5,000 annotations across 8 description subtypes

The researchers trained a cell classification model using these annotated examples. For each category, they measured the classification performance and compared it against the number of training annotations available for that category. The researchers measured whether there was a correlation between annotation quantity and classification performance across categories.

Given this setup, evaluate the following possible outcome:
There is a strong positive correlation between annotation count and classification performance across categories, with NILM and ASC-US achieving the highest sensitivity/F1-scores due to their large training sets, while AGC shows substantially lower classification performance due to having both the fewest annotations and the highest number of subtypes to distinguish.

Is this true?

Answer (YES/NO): YES